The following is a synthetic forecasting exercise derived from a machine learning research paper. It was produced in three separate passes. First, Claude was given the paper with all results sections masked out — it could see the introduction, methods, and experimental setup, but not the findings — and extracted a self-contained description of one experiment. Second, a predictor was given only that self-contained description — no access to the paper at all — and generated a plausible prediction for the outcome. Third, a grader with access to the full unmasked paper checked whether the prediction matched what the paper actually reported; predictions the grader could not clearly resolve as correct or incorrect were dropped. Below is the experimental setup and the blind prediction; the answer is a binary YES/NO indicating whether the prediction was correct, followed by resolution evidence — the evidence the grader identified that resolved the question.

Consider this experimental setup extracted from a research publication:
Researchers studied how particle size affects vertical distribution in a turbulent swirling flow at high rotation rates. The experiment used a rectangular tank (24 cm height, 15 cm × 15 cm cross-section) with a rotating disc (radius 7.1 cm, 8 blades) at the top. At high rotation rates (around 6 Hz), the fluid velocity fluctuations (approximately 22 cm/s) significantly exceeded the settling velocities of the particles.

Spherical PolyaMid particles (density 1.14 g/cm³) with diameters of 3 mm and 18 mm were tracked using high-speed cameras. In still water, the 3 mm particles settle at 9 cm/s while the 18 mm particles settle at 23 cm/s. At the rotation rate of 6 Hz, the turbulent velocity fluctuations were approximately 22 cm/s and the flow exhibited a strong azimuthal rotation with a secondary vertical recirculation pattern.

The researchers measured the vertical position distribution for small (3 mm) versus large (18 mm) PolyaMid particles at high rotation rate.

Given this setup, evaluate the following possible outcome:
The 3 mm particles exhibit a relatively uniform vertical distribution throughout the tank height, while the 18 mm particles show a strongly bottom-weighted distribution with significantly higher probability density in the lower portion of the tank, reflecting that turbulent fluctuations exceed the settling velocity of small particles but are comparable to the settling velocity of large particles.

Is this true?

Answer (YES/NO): NO